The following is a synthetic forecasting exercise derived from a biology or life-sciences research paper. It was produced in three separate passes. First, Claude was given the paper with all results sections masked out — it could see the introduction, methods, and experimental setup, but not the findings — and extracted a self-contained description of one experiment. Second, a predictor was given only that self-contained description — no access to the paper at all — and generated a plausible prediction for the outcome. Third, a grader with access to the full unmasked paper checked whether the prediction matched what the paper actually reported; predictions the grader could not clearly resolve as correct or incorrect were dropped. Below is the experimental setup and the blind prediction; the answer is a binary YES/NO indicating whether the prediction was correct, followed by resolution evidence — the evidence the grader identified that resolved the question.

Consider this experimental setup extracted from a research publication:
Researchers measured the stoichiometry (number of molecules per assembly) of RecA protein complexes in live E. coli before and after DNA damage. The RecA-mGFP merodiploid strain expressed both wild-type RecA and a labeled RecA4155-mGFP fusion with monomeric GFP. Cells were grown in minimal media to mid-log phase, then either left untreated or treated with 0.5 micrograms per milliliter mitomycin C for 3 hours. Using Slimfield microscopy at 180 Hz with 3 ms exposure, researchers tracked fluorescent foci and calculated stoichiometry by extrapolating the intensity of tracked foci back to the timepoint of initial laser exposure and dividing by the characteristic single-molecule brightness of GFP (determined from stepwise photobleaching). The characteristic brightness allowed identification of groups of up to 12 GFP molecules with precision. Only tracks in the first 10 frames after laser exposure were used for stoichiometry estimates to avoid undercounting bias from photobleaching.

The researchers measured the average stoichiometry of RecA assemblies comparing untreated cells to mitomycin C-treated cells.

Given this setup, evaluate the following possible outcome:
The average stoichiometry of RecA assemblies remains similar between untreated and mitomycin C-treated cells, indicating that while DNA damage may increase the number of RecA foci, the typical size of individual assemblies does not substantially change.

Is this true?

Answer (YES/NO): NO